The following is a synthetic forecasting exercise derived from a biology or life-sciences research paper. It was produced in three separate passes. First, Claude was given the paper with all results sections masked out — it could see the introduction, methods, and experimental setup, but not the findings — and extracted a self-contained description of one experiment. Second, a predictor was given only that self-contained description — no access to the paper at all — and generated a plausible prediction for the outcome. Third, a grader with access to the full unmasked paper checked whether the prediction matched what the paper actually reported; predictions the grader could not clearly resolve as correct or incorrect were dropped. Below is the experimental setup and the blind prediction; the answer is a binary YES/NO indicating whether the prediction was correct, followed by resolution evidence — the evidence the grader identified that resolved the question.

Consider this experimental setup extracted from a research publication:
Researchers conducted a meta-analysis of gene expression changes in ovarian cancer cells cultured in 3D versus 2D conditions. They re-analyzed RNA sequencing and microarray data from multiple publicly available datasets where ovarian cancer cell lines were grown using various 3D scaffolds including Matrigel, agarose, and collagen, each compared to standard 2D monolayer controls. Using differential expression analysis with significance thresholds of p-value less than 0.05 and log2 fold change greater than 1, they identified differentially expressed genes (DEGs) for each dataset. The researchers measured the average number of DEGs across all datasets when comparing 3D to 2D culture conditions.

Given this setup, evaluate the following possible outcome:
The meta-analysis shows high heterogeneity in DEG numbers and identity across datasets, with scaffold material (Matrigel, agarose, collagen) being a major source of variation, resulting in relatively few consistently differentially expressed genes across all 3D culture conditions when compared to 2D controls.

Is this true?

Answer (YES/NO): YES